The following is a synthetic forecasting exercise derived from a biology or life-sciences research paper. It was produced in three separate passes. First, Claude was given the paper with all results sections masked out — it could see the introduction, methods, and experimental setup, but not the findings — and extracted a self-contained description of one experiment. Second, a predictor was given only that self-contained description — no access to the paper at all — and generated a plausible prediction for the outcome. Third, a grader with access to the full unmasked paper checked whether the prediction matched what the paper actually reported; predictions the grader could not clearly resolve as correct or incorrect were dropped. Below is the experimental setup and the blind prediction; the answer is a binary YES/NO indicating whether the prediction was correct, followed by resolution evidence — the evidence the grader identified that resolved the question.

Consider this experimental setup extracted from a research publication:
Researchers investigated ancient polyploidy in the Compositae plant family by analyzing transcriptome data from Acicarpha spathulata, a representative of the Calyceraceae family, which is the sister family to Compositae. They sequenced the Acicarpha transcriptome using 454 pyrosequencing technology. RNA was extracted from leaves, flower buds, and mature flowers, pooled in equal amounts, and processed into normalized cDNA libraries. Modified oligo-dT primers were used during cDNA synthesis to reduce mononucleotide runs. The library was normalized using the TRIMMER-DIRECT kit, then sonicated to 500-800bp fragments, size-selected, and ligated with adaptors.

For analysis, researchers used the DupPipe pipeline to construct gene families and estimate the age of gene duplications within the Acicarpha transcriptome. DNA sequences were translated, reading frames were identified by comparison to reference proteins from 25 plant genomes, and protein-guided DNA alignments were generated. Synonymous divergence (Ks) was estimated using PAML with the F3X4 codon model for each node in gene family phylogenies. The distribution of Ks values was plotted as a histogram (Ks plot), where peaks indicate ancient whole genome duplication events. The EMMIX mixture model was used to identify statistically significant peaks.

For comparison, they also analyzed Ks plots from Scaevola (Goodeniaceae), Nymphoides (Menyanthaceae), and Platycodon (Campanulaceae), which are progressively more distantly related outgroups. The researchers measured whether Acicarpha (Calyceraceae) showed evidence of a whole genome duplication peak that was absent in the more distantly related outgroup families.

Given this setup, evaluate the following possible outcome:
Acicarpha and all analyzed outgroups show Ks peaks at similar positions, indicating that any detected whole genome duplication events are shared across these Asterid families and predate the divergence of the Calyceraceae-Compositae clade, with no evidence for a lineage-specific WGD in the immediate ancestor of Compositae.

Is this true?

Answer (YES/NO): NO